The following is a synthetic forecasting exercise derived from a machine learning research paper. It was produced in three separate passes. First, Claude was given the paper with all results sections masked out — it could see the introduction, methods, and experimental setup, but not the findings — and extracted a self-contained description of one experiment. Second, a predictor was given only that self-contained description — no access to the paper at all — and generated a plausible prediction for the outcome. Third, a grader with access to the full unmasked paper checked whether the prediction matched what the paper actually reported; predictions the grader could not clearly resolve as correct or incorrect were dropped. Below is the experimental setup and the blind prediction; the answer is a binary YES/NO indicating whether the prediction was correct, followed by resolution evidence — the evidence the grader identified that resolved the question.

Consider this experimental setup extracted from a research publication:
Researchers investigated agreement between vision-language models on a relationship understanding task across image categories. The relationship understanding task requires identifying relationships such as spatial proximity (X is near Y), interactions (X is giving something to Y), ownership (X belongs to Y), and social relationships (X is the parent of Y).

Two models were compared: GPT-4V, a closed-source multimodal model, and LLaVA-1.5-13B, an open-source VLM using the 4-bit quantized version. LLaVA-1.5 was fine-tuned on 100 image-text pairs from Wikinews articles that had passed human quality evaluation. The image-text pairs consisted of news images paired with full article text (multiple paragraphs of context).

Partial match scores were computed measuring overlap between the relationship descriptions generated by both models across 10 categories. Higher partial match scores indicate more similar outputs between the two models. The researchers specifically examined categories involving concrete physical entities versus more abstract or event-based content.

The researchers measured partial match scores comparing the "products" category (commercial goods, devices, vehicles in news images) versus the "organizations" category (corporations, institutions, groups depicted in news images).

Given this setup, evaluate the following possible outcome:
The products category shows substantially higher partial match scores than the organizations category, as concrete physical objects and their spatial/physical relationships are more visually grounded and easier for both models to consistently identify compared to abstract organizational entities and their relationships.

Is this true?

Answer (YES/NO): YES